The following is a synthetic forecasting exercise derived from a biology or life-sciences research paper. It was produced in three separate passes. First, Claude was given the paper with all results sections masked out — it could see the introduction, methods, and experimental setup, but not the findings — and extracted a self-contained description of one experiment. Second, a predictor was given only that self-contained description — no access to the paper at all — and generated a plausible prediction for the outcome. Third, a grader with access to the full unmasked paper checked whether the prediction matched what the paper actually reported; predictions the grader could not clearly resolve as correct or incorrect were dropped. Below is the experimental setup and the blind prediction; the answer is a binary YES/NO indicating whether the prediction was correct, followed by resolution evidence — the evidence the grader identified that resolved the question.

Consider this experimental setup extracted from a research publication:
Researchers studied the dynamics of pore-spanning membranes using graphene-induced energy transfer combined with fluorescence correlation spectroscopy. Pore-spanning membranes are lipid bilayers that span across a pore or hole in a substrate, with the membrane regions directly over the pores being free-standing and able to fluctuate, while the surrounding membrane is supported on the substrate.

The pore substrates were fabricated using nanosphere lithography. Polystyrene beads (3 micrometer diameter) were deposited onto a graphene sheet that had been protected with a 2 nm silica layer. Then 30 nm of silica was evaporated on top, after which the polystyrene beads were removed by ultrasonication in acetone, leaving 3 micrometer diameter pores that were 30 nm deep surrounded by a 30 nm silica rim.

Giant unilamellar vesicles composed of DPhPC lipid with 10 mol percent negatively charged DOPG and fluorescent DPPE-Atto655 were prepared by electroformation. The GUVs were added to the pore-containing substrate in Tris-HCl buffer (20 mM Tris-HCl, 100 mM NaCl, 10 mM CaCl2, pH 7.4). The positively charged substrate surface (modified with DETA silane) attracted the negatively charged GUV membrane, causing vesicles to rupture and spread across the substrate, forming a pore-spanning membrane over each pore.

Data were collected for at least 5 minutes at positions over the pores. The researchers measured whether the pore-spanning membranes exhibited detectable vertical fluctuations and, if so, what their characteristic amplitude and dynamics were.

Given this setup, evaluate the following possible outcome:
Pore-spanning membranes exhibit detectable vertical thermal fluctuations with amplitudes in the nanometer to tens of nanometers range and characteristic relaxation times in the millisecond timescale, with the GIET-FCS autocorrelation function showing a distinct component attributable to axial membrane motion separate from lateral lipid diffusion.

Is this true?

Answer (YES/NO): NO